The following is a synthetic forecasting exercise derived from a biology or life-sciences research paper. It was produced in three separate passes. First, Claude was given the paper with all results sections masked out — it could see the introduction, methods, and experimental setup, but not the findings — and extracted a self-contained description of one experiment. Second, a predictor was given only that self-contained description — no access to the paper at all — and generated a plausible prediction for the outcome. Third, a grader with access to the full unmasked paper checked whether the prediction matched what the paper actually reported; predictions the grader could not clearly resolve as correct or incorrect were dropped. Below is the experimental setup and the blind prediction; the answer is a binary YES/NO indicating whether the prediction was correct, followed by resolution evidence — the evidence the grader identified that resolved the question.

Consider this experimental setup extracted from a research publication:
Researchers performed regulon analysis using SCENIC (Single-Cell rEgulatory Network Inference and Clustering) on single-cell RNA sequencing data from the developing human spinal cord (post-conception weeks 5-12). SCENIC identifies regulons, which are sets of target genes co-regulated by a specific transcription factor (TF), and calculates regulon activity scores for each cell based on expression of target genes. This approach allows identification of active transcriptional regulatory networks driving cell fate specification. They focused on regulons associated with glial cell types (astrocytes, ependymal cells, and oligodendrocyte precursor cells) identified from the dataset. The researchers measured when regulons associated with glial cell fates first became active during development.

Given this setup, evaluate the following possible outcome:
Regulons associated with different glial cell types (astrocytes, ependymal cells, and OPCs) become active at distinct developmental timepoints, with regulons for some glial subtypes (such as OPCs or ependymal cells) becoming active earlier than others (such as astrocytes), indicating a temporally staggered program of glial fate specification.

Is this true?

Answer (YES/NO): NO